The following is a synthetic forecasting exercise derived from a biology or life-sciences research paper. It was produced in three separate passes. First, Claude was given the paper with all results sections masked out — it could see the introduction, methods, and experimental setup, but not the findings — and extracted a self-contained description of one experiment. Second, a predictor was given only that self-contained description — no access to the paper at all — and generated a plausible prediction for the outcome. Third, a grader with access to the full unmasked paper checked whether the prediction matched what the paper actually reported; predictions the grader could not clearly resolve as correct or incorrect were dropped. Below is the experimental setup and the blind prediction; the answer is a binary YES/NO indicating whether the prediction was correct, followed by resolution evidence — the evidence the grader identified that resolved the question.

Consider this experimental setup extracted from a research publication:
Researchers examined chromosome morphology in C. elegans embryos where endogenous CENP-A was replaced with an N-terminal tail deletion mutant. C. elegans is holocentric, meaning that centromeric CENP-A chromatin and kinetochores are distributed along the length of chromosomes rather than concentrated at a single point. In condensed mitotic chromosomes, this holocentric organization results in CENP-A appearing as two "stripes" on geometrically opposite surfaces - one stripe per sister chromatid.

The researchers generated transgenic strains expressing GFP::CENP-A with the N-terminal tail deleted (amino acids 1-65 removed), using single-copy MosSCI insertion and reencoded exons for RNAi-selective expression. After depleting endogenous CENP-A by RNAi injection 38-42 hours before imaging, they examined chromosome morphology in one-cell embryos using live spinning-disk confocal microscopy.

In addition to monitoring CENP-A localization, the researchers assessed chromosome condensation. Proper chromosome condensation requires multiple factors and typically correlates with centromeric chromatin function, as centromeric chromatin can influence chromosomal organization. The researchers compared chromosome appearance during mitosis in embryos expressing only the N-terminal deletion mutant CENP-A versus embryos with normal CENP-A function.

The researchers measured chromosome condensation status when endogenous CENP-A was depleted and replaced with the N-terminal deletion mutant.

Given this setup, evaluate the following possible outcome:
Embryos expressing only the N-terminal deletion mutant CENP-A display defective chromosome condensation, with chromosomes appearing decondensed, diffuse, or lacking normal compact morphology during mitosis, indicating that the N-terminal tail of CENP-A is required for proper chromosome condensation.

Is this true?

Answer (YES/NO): YES